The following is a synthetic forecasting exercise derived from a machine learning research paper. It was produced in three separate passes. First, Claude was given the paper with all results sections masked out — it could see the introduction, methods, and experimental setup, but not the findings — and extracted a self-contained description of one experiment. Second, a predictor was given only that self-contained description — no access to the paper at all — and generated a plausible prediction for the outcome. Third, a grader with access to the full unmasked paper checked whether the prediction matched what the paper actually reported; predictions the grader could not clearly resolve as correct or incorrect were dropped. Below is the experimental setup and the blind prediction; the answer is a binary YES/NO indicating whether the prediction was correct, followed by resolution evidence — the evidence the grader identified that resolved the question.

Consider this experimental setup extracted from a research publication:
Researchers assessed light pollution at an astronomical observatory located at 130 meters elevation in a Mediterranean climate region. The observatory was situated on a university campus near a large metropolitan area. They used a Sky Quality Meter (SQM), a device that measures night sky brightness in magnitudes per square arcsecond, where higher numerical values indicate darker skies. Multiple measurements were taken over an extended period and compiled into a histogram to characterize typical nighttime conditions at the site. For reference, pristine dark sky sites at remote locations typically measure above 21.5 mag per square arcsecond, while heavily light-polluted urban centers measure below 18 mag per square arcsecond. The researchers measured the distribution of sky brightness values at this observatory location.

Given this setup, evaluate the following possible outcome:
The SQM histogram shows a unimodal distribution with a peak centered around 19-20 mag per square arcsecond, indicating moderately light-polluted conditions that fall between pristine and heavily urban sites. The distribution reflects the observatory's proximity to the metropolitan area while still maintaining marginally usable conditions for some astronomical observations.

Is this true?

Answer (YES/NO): NO